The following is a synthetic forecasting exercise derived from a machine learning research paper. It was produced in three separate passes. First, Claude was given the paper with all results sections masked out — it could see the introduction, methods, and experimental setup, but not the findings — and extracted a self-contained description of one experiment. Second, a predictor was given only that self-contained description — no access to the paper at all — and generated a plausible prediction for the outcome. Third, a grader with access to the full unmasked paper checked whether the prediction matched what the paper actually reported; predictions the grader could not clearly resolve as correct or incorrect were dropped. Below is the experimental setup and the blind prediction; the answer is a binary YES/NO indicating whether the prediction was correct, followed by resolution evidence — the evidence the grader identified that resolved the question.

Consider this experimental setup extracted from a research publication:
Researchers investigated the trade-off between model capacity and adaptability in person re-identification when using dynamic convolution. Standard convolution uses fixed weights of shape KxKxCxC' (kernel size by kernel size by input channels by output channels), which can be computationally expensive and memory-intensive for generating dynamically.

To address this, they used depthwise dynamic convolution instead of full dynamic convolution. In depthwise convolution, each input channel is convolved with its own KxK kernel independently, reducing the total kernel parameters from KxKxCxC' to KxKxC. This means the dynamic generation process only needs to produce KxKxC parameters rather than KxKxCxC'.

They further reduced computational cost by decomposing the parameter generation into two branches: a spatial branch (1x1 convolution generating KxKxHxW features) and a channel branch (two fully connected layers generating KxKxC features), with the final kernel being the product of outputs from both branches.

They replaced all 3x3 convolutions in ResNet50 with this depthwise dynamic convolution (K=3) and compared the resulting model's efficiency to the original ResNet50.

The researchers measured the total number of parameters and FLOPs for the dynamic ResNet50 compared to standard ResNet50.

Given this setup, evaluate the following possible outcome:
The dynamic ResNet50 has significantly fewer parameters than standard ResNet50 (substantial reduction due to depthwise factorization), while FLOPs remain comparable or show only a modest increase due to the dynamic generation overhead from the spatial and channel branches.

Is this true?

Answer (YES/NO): NO